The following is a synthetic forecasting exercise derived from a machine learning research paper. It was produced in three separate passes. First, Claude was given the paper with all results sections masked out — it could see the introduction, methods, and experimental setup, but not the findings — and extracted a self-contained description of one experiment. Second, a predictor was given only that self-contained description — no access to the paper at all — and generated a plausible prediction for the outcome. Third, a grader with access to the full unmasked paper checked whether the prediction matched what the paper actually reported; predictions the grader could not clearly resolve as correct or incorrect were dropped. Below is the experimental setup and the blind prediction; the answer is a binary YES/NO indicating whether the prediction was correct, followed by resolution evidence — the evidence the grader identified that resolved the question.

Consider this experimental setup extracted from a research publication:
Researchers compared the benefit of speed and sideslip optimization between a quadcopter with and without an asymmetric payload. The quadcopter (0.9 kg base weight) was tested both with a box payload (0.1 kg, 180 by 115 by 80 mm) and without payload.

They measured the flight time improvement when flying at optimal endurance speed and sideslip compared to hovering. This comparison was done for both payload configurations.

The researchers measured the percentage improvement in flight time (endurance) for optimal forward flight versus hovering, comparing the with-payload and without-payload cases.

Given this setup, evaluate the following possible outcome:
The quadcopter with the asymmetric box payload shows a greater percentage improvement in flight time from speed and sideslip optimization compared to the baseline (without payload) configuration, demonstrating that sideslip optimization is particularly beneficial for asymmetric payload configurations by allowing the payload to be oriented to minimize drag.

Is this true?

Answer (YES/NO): YES